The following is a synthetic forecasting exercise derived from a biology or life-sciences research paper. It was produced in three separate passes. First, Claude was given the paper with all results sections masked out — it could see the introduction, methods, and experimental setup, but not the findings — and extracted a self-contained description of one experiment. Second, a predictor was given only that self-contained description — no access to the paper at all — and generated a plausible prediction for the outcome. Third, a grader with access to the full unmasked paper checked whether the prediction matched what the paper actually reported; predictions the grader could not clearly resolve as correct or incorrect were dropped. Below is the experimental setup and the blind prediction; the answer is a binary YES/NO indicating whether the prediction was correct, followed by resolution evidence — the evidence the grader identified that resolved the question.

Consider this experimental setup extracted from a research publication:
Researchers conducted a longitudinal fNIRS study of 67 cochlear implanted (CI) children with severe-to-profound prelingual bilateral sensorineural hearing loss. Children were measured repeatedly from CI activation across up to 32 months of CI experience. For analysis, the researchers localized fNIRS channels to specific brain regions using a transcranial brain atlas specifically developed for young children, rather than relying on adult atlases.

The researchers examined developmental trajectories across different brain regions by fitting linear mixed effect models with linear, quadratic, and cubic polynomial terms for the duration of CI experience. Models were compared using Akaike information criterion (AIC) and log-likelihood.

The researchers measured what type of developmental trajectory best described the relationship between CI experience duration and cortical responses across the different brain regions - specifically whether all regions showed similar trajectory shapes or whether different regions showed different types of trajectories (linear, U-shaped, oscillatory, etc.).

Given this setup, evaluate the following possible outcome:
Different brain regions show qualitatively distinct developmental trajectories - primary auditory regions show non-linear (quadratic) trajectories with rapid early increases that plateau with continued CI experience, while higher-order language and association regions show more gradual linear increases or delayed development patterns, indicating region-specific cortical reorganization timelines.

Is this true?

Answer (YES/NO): NO